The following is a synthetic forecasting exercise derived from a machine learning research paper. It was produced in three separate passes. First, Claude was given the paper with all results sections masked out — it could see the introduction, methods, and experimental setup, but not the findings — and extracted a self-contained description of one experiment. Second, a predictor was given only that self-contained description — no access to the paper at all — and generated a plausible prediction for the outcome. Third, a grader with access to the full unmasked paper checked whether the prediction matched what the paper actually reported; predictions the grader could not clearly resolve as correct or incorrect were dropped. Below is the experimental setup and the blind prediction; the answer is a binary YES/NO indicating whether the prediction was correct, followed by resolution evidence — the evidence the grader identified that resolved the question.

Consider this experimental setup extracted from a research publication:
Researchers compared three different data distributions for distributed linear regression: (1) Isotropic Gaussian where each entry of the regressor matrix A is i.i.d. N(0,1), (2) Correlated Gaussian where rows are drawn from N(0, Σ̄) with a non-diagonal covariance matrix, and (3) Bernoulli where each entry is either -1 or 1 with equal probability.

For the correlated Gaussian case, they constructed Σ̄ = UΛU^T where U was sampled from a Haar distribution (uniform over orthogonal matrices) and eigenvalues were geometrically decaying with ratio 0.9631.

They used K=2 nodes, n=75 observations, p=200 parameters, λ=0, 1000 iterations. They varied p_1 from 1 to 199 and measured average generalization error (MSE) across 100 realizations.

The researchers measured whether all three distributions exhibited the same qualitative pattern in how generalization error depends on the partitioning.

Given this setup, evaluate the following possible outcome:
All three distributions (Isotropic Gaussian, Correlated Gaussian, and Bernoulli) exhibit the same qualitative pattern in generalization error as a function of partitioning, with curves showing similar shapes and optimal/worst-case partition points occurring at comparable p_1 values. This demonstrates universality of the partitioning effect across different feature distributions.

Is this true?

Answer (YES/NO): YES